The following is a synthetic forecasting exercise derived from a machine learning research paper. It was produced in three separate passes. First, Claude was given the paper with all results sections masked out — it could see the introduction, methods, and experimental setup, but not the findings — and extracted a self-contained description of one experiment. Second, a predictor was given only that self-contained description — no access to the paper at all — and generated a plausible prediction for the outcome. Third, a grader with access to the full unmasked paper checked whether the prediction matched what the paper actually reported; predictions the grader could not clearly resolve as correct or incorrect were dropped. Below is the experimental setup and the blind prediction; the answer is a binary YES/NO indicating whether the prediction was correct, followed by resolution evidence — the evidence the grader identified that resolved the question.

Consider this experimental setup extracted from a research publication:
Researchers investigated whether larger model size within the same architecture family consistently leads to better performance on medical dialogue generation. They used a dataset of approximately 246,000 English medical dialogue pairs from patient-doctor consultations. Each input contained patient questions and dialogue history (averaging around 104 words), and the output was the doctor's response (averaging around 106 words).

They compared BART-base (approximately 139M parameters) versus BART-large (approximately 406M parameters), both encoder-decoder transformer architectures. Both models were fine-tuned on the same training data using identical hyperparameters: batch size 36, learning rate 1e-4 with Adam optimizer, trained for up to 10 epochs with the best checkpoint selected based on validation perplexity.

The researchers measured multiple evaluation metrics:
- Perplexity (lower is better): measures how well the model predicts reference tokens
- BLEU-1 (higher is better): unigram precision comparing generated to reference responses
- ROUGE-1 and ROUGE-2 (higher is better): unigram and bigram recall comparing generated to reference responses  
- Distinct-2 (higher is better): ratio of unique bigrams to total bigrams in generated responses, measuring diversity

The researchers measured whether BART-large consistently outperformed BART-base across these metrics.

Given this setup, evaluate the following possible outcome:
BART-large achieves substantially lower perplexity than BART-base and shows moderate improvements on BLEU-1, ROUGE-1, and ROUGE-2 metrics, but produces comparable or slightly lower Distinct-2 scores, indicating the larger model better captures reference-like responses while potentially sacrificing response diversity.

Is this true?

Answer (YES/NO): NO